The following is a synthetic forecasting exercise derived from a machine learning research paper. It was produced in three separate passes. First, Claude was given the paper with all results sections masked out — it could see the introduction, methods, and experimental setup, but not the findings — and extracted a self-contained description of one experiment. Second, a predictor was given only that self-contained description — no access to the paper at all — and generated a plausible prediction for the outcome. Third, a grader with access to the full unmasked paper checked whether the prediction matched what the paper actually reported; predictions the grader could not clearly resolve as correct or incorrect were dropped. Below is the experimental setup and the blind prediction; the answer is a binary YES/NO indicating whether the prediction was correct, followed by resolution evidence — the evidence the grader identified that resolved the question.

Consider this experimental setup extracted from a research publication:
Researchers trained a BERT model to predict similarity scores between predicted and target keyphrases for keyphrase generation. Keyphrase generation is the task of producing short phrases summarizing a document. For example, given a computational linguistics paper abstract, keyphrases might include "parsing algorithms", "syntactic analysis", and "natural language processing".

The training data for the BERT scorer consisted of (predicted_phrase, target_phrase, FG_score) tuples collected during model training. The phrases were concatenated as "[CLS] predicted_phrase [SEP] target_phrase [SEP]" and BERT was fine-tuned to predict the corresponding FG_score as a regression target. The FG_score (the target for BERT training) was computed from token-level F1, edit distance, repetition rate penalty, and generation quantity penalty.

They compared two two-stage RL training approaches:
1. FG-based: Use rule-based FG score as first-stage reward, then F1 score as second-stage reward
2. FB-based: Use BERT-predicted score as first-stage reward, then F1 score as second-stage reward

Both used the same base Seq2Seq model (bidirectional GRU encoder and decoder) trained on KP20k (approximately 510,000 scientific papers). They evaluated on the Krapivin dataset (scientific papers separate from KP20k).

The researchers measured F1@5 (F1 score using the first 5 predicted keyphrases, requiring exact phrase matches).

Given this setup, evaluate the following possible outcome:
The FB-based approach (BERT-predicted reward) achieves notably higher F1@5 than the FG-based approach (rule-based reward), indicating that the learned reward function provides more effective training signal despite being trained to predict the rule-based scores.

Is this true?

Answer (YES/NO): NO